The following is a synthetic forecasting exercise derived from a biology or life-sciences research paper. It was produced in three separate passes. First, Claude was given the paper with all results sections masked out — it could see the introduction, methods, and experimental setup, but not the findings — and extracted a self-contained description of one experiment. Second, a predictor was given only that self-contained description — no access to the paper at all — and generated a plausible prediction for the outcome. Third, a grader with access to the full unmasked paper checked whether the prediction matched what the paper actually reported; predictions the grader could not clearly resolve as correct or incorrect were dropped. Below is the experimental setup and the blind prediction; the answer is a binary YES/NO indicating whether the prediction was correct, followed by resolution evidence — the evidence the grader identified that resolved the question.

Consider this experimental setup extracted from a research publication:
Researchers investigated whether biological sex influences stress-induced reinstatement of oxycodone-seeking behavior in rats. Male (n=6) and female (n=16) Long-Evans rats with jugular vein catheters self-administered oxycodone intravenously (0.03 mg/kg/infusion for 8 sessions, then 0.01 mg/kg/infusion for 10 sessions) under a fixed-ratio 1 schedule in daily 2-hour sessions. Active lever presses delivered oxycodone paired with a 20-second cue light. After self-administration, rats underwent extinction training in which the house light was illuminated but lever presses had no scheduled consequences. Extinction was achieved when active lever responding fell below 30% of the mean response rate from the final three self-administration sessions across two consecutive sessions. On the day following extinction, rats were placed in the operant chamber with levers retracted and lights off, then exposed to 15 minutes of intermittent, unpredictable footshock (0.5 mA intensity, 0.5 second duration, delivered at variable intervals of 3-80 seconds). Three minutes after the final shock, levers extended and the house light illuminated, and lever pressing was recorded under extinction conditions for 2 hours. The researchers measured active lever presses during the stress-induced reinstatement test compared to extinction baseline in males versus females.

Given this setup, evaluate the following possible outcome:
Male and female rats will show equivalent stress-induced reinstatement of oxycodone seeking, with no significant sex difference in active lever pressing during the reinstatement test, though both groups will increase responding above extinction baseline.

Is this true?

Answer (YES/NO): NO